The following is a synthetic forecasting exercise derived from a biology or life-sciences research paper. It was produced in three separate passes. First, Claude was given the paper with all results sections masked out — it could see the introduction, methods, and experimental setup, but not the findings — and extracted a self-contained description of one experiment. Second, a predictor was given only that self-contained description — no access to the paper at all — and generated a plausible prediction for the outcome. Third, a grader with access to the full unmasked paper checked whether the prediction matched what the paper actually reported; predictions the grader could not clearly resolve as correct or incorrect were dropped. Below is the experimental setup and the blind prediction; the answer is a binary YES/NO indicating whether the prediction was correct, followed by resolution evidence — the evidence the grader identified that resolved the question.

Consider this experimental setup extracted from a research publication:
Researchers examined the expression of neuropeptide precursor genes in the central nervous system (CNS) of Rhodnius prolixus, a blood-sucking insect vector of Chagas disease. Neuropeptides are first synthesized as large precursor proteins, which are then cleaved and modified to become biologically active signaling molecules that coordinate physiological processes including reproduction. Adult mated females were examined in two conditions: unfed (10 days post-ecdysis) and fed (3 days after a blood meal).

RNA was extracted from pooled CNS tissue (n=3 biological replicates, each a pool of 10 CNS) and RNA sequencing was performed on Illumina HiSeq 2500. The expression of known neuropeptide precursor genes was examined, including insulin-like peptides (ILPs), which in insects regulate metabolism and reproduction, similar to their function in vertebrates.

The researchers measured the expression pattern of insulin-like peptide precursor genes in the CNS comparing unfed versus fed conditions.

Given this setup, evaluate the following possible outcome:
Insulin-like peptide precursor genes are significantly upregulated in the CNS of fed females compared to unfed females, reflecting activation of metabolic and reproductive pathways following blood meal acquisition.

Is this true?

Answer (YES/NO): NO